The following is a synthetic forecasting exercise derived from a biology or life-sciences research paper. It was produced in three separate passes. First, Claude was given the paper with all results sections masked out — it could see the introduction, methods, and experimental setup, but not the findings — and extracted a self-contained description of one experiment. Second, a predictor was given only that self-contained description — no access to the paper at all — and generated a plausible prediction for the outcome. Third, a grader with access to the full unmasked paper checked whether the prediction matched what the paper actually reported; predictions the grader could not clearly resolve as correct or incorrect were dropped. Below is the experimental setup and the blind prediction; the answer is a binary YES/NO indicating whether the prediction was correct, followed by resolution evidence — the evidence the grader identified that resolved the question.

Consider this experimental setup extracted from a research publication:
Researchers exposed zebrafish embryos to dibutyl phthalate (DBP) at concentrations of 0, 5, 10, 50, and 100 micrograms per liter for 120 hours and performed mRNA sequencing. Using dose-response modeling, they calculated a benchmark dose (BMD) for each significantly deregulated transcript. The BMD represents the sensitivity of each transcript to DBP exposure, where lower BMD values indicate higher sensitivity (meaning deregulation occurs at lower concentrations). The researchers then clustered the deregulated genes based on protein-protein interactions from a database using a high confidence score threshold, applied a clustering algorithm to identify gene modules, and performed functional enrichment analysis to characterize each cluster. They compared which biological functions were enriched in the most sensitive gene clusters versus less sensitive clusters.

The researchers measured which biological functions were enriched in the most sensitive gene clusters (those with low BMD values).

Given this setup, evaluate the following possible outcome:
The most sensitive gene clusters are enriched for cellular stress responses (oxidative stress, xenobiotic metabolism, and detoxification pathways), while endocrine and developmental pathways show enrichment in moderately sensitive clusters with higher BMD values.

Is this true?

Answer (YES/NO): NO